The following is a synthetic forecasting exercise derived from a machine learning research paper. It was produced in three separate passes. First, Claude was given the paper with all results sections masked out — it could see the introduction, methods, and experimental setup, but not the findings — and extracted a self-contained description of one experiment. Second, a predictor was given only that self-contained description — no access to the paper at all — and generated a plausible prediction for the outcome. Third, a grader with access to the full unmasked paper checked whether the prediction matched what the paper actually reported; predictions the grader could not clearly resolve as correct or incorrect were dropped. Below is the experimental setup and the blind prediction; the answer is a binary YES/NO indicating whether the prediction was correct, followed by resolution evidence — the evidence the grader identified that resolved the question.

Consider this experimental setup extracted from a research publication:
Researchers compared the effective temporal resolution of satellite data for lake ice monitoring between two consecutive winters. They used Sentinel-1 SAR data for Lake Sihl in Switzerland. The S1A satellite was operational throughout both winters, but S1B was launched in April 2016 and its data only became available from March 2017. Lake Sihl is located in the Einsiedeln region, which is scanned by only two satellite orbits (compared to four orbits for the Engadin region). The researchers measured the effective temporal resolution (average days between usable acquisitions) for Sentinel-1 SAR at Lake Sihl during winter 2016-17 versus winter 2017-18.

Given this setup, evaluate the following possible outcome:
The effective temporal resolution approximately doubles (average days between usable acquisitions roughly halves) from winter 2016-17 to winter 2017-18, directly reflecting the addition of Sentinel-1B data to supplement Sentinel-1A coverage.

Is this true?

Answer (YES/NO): NO